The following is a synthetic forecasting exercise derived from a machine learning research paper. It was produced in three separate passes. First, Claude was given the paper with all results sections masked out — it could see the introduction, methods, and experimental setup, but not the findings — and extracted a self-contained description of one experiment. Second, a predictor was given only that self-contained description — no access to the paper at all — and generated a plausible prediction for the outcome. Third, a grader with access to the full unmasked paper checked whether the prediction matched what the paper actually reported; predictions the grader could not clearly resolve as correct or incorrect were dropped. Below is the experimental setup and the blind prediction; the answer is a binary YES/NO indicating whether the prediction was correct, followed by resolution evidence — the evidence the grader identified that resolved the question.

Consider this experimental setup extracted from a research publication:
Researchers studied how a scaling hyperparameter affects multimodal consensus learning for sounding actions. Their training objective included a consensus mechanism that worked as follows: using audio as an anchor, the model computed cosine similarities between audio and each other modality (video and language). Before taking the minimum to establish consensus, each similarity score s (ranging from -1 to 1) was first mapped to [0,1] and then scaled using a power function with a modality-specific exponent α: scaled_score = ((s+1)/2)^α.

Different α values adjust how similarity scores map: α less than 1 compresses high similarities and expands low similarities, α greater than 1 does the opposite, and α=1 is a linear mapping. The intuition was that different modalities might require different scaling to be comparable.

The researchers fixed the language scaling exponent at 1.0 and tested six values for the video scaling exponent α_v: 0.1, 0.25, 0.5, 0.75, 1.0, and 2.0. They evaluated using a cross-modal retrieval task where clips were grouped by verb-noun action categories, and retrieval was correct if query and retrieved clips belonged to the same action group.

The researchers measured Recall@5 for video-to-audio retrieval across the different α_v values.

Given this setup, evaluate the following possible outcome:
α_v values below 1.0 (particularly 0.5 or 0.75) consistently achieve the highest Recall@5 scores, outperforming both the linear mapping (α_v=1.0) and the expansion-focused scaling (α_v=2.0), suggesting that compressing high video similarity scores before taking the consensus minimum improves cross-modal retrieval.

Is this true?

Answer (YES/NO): NO